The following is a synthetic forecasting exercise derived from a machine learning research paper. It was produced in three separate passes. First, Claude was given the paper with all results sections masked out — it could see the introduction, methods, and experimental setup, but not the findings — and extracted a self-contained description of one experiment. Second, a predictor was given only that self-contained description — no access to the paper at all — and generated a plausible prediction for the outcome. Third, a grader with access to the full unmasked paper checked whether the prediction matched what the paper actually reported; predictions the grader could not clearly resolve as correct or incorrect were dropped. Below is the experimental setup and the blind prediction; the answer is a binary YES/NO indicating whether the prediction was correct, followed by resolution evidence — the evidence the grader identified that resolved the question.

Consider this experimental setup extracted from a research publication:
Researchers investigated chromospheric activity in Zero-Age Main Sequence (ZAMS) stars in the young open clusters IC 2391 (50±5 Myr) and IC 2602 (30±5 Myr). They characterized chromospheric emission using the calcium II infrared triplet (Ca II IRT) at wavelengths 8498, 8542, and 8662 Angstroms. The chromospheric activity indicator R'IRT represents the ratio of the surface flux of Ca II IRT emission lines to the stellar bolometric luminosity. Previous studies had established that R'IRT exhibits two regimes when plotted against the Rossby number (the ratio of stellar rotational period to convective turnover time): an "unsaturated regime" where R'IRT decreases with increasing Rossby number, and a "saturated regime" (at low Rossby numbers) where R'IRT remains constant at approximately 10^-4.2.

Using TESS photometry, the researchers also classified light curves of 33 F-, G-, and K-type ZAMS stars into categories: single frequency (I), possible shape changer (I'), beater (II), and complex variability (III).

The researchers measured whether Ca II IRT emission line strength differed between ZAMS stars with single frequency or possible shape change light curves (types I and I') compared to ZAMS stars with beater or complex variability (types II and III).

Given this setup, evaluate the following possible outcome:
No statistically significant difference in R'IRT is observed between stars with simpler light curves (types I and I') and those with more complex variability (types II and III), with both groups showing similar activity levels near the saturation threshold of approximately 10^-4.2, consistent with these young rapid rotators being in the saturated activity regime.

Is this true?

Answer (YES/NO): NO